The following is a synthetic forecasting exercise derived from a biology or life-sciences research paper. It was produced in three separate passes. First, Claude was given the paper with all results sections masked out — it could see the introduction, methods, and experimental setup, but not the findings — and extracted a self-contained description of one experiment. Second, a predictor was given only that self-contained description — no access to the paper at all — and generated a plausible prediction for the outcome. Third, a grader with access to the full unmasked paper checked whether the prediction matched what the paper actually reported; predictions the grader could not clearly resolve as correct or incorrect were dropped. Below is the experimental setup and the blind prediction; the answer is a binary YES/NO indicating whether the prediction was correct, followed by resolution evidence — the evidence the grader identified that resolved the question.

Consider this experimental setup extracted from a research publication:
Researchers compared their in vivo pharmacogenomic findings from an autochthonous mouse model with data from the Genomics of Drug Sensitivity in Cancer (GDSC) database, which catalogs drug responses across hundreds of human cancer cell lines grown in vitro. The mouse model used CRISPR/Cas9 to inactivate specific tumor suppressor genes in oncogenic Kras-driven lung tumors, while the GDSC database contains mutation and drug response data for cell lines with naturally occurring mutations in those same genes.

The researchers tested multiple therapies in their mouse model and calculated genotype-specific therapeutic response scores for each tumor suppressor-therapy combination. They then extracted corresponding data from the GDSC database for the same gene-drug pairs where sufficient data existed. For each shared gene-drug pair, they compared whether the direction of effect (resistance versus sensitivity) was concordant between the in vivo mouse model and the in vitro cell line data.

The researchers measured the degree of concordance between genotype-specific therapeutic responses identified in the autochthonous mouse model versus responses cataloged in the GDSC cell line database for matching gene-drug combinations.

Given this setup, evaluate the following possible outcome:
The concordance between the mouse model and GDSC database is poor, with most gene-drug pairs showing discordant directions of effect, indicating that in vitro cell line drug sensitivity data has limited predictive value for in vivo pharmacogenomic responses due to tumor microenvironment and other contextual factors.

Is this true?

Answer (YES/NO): YES